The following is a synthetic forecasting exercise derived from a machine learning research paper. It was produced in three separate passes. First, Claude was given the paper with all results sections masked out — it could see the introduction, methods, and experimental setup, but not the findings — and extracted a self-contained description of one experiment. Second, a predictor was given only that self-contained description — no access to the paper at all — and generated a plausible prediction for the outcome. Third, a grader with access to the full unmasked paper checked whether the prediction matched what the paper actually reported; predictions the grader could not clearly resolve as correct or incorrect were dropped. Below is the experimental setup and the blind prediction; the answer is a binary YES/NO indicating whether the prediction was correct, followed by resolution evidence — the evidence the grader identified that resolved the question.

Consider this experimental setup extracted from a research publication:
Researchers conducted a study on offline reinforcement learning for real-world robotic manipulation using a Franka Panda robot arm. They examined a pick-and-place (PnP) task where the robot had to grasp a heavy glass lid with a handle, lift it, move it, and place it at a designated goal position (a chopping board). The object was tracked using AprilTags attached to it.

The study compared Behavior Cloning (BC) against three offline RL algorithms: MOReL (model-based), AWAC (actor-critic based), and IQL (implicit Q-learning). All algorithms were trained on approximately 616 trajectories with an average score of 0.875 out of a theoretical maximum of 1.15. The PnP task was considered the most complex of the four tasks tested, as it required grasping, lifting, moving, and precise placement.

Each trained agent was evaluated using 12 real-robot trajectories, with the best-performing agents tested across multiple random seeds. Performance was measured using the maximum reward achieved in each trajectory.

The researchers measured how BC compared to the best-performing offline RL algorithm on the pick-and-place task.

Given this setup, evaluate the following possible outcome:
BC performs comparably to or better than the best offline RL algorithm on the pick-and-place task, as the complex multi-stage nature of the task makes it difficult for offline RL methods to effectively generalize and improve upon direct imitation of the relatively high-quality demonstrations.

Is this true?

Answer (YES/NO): YES